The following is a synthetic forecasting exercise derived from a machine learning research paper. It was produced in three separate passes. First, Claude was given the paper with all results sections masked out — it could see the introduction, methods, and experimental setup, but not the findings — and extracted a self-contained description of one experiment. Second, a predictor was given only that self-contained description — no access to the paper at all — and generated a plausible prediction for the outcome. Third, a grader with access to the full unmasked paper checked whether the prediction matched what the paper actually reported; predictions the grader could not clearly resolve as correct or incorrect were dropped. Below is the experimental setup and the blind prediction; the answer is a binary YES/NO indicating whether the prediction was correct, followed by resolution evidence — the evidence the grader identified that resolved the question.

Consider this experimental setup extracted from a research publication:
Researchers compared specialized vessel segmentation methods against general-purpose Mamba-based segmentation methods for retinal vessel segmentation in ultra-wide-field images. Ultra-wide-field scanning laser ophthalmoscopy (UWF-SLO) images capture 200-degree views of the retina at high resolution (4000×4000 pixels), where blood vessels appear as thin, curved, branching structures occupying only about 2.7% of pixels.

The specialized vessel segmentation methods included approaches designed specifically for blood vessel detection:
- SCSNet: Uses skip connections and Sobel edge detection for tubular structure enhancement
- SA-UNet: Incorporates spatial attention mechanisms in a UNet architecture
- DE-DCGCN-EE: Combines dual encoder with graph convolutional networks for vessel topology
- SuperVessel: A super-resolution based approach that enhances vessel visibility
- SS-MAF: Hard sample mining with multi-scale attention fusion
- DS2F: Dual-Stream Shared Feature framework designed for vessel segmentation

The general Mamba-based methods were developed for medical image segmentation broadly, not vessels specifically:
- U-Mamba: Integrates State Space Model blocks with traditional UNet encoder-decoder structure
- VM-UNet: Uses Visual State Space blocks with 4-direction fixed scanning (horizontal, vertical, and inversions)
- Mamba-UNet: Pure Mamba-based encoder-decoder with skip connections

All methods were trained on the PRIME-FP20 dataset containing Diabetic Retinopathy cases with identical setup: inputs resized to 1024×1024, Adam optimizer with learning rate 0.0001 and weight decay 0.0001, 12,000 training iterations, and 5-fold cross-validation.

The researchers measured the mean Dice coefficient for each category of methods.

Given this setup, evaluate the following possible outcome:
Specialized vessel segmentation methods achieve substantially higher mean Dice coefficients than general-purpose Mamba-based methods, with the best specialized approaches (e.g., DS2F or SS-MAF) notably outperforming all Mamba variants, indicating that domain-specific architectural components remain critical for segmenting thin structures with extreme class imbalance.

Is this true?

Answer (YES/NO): NO